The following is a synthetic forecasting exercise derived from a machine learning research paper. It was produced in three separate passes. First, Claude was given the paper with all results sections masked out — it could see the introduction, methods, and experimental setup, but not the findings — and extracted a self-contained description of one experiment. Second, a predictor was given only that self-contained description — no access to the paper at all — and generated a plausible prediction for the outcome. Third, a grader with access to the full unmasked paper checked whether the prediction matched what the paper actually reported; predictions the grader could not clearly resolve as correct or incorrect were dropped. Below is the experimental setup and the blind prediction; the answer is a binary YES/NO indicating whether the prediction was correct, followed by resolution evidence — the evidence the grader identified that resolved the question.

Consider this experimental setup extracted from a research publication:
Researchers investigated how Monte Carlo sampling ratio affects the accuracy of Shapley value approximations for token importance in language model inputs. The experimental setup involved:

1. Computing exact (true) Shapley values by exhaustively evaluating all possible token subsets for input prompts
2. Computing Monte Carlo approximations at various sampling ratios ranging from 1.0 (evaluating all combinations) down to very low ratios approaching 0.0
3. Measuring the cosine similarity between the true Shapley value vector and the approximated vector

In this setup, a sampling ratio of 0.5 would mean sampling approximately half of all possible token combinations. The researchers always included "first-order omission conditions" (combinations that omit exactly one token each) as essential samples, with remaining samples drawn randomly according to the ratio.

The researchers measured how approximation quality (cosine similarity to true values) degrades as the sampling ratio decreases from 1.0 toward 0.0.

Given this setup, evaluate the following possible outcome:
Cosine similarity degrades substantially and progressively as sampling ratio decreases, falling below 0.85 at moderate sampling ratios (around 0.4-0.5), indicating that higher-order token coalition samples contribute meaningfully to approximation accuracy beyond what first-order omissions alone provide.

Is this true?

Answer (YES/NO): NO